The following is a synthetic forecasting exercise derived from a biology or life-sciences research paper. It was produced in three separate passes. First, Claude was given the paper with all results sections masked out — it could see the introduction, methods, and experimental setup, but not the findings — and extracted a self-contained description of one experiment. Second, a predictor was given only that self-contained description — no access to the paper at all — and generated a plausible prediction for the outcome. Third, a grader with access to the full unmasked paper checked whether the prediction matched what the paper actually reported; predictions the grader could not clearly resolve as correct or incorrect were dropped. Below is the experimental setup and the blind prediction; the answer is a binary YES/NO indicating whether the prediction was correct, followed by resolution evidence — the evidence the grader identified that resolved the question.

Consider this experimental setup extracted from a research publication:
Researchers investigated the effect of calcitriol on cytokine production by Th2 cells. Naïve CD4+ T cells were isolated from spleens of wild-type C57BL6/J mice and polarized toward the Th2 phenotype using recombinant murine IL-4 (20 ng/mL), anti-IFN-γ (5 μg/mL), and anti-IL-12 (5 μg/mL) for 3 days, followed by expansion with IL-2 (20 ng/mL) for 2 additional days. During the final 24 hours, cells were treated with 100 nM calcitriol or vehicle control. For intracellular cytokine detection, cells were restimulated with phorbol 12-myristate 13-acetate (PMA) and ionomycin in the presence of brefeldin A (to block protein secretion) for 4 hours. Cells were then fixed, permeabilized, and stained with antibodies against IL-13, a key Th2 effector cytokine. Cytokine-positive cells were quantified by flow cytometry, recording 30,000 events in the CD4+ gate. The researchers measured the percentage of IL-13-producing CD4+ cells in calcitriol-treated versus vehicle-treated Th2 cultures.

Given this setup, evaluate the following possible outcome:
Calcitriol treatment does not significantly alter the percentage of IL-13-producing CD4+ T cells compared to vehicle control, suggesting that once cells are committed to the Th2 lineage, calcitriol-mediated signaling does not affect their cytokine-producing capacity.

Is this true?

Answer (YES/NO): NO